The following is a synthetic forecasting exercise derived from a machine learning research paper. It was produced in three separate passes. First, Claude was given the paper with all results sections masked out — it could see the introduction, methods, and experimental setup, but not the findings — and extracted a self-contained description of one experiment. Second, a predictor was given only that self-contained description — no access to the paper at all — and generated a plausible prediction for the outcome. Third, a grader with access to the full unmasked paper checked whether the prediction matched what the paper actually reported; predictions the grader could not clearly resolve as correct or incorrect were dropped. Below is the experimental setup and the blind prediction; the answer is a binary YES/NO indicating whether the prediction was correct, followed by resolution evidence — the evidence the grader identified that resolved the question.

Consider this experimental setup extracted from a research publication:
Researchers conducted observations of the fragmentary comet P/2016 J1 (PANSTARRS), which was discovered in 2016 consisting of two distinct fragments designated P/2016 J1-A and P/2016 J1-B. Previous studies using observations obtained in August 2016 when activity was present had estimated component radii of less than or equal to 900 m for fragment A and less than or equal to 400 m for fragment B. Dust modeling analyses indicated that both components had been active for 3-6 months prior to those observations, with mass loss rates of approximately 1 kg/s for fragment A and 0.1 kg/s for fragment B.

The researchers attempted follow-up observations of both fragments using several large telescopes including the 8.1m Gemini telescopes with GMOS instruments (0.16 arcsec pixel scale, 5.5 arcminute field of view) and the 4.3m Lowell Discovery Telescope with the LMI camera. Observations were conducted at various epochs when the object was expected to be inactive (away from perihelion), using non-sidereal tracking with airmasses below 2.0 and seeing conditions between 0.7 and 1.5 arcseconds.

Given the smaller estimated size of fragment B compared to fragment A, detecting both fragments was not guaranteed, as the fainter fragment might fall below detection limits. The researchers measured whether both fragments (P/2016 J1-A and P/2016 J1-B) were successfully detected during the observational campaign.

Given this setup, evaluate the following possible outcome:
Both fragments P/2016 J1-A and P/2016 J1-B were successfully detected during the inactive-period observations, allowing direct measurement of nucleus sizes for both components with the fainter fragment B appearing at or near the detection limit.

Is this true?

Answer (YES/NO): NO